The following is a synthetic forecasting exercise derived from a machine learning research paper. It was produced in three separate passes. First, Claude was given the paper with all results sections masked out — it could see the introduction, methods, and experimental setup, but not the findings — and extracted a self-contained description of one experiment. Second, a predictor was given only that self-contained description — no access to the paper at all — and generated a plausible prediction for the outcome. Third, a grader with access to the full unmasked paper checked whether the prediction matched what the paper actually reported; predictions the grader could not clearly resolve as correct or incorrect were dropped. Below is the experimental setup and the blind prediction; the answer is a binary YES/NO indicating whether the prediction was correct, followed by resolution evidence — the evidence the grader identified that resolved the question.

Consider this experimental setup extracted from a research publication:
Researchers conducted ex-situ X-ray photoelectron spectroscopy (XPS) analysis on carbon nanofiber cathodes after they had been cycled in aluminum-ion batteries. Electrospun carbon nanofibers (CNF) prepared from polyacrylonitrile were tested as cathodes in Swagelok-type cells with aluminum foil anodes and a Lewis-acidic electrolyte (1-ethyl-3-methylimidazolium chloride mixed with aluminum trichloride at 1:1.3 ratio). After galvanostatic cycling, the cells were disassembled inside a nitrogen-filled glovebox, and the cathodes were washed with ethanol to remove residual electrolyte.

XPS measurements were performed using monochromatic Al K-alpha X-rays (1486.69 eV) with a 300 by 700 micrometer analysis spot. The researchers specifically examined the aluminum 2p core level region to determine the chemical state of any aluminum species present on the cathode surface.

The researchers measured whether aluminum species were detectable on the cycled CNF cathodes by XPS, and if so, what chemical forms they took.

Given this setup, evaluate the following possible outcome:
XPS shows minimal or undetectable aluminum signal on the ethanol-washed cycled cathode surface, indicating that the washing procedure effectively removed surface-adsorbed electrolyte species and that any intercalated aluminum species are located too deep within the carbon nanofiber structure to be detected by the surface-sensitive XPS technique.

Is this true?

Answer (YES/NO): NO